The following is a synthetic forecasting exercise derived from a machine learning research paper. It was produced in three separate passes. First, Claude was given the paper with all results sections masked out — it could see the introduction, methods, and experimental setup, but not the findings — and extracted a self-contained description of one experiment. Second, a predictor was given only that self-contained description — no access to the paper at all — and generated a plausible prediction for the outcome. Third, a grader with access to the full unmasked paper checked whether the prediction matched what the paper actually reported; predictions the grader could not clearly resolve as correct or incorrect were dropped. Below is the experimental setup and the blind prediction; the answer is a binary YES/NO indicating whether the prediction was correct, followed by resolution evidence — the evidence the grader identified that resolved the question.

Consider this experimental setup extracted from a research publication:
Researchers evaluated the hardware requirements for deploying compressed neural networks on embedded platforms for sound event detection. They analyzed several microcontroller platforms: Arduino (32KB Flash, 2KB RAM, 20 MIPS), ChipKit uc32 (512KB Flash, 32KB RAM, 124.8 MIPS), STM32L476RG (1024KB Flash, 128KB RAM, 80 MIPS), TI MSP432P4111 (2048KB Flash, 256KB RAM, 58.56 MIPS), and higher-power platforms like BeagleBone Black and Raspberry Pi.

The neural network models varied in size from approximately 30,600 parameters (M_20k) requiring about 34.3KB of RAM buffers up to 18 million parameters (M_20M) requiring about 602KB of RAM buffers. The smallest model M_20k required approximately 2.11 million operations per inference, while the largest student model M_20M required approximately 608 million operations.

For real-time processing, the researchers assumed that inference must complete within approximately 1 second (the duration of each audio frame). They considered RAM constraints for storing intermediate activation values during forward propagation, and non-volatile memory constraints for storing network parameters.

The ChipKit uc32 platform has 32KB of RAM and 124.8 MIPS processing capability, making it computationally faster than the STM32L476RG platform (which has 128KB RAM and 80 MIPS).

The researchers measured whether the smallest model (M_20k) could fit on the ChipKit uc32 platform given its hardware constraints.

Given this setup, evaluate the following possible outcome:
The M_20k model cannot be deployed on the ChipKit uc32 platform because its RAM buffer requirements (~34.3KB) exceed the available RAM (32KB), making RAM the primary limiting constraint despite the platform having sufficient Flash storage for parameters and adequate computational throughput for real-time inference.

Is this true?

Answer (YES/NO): YES